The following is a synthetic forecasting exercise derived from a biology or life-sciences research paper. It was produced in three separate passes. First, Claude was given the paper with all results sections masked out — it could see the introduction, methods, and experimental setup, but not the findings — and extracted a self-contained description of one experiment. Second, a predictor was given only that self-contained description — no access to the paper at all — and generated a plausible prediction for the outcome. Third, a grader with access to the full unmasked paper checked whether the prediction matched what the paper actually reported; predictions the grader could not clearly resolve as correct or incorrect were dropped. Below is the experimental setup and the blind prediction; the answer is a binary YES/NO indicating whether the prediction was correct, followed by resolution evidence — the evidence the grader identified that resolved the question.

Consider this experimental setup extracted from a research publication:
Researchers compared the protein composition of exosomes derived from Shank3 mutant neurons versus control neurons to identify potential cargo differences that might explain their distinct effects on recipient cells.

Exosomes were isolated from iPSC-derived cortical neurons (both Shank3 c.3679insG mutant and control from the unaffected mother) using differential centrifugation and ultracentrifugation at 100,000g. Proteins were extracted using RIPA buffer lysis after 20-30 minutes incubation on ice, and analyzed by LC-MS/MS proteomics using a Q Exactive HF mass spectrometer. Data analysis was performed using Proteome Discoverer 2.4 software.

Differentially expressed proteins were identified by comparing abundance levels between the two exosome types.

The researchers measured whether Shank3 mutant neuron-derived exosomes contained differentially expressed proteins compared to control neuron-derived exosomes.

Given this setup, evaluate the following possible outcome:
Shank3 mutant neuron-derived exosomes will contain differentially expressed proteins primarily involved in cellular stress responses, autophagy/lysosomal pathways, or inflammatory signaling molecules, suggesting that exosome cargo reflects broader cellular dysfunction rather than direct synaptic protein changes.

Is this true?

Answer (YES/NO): NO